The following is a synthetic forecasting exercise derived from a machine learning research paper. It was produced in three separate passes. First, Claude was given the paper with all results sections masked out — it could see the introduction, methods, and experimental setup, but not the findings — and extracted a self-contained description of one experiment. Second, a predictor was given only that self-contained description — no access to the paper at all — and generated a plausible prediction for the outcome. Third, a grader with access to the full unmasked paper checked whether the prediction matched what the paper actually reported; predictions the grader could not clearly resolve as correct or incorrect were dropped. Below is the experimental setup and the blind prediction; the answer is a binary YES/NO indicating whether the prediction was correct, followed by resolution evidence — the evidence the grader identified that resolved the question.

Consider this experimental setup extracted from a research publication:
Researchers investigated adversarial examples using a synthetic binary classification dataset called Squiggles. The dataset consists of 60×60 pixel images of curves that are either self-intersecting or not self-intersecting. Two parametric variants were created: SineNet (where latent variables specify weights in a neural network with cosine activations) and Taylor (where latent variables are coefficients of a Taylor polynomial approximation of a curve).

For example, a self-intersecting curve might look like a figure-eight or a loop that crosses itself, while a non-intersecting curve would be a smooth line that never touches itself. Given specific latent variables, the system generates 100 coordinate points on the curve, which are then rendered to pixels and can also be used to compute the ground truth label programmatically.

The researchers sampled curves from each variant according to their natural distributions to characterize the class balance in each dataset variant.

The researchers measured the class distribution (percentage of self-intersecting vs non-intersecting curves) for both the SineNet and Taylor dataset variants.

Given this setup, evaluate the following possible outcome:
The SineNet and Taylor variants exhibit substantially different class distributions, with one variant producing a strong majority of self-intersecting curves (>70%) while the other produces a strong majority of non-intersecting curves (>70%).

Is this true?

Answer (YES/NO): NO